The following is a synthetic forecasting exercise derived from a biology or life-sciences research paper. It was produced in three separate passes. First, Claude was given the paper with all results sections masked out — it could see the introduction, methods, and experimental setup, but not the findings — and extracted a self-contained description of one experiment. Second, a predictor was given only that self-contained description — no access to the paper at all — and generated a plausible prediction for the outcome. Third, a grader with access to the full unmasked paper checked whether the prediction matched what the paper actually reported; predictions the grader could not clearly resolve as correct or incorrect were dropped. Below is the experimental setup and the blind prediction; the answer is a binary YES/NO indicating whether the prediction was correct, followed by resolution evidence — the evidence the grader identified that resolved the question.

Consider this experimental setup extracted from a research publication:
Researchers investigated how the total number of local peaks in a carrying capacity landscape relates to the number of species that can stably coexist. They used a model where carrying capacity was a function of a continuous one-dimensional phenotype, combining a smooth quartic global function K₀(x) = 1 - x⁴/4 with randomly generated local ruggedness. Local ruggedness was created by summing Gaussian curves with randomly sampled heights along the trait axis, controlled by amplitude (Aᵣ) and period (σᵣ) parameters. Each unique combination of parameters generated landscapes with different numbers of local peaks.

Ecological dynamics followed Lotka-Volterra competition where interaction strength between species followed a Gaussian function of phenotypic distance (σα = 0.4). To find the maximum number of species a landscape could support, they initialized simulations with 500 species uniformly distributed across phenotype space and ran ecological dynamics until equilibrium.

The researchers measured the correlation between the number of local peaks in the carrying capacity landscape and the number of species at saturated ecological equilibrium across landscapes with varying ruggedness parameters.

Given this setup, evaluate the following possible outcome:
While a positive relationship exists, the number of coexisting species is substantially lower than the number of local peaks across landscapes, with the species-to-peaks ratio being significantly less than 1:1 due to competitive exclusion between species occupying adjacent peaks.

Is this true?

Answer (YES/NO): NO